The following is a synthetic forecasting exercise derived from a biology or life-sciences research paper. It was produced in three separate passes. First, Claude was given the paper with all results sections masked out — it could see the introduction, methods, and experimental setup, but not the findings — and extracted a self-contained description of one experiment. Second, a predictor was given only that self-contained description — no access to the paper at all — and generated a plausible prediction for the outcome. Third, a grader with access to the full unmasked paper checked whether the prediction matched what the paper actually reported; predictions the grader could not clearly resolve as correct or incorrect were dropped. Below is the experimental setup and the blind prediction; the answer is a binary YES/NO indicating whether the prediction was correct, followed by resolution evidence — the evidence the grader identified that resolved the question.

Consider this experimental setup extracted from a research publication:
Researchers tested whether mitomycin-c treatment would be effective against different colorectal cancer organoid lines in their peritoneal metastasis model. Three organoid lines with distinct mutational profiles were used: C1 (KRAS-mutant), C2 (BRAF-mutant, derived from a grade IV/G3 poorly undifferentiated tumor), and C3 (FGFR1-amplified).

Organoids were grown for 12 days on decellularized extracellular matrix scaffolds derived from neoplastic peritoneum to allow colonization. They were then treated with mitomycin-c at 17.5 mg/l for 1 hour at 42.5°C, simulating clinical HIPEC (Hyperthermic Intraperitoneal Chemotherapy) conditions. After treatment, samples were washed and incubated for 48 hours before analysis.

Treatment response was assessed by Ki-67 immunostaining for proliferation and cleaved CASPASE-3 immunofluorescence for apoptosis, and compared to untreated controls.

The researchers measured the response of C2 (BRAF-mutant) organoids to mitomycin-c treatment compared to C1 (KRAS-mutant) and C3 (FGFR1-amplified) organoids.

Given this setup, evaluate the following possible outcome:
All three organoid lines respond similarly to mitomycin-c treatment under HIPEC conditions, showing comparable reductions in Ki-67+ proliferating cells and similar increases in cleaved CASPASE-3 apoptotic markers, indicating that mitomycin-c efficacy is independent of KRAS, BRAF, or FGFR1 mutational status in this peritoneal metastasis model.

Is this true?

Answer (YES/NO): NO